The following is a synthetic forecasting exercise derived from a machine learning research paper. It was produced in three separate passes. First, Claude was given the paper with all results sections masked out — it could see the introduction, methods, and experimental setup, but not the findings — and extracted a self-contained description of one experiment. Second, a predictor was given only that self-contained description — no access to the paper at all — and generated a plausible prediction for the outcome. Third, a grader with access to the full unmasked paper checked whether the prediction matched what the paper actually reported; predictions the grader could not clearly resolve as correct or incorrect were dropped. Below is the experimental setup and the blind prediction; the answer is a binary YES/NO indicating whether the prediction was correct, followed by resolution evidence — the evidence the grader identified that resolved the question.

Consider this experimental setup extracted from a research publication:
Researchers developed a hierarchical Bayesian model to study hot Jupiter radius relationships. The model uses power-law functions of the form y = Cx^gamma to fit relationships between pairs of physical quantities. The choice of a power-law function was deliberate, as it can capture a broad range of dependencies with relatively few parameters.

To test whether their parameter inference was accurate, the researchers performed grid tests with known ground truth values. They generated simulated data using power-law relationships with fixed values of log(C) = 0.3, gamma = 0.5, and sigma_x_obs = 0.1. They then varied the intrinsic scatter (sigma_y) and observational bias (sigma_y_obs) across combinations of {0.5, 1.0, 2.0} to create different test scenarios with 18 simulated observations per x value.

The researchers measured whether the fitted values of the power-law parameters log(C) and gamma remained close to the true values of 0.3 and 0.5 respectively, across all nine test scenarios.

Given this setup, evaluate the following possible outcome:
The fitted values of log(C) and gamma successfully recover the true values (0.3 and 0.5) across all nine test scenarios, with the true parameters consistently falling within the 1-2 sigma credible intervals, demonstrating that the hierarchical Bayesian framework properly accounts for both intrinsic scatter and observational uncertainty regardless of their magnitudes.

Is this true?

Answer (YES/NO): NO